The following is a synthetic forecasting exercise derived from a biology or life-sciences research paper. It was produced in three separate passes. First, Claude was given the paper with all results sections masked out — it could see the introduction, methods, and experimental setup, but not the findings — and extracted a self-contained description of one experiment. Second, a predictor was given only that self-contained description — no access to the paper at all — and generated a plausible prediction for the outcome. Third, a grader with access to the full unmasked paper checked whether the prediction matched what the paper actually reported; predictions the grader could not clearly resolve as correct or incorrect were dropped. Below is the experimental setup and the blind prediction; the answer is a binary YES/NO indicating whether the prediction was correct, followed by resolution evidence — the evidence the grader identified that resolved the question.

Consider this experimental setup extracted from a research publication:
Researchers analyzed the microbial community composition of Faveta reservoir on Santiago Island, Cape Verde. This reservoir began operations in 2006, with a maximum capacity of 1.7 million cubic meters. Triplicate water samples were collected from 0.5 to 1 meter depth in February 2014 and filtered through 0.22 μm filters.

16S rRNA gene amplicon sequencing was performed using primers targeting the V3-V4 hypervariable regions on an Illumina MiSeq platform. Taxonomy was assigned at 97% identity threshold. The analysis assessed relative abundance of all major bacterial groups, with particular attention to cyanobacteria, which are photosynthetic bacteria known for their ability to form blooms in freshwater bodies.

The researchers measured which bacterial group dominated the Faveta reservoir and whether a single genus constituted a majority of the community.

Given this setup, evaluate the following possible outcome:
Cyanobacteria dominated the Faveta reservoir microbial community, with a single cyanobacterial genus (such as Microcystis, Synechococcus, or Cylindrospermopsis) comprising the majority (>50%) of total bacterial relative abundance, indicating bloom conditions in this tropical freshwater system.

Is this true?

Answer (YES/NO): YES